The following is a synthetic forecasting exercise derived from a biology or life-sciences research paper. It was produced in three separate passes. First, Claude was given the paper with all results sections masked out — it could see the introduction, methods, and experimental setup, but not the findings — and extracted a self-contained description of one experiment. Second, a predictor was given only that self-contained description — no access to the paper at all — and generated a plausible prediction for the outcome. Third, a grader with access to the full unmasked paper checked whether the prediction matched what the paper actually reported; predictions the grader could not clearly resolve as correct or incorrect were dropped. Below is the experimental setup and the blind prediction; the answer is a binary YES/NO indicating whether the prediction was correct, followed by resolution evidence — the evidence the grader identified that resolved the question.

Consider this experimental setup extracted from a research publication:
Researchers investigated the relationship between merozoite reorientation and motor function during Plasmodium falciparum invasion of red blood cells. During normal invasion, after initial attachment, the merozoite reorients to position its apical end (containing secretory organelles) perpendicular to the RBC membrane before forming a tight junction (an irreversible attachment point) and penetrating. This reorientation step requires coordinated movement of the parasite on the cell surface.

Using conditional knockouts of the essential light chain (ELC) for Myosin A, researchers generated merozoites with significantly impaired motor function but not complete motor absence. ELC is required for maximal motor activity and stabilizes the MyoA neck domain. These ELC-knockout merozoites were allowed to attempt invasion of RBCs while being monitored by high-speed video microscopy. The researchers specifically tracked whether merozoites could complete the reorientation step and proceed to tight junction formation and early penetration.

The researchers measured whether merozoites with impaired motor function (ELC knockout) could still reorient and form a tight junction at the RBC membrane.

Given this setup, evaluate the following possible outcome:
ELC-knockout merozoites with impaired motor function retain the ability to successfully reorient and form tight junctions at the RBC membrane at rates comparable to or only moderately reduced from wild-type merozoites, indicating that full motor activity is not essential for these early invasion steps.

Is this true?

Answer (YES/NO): NO